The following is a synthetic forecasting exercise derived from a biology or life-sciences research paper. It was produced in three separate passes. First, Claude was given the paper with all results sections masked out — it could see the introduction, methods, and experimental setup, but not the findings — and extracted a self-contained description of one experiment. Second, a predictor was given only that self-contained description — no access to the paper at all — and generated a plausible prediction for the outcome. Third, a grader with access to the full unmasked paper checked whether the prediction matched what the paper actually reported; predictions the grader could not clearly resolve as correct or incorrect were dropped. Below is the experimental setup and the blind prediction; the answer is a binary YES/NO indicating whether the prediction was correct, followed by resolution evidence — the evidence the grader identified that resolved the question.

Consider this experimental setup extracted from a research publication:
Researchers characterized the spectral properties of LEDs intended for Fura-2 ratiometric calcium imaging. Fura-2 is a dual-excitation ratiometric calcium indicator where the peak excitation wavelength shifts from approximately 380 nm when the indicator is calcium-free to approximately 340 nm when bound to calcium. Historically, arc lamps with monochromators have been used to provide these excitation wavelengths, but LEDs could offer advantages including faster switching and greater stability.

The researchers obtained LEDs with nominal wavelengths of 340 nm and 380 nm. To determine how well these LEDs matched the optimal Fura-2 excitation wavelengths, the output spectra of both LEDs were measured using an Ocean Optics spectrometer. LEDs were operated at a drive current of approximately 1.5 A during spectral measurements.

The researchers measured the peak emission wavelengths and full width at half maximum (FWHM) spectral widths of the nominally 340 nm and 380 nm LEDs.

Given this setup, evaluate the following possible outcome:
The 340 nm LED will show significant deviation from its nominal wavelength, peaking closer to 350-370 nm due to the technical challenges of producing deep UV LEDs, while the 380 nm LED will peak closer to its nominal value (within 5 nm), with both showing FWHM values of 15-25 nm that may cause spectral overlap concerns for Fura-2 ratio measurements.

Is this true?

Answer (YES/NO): NO